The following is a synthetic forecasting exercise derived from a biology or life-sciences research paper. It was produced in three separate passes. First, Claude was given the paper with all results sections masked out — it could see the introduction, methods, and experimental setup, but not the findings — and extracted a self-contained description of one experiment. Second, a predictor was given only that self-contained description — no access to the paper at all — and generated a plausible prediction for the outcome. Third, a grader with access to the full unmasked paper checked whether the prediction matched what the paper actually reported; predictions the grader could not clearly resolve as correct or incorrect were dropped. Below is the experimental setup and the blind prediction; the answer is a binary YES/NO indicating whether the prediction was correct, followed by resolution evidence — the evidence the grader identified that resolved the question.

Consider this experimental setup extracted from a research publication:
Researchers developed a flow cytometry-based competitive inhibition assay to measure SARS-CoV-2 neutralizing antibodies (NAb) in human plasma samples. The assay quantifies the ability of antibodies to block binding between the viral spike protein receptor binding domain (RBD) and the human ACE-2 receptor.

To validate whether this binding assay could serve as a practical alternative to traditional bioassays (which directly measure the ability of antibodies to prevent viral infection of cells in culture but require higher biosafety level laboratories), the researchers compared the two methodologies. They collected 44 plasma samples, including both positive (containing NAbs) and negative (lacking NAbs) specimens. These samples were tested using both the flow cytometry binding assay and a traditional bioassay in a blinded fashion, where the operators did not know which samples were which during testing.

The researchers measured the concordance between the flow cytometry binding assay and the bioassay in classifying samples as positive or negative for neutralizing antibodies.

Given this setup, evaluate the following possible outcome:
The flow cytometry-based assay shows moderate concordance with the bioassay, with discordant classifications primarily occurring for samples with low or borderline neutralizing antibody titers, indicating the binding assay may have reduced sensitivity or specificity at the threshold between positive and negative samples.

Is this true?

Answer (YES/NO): NO